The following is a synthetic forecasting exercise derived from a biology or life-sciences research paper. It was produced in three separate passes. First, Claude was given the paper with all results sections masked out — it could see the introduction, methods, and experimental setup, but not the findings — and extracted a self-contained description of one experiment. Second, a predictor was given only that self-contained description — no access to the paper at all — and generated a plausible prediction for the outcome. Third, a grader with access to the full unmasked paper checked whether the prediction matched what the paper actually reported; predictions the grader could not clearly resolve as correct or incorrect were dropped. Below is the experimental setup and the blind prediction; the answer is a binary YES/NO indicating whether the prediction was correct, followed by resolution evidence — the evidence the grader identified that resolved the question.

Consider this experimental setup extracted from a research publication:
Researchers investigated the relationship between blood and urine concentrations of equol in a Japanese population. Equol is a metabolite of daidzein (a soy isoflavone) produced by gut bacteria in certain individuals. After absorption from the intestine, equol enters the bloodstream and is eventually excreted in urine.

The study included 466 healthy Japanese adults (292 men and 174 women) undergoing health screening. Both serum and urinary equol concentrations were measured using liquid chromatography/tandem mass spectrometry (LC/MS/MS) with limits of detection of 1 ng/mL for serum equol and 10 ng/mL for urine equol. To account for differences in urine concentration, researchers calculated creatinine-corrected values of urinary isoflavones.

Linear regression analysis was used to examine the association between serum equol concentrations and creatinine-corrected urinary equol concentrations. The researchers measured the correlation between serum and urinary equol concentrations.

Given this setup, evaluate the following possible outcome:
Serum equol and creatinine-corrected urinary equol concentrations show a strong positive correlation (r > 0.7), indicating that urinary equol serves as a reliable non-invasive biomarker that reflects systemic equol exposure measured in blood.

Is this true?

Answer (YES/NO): NO